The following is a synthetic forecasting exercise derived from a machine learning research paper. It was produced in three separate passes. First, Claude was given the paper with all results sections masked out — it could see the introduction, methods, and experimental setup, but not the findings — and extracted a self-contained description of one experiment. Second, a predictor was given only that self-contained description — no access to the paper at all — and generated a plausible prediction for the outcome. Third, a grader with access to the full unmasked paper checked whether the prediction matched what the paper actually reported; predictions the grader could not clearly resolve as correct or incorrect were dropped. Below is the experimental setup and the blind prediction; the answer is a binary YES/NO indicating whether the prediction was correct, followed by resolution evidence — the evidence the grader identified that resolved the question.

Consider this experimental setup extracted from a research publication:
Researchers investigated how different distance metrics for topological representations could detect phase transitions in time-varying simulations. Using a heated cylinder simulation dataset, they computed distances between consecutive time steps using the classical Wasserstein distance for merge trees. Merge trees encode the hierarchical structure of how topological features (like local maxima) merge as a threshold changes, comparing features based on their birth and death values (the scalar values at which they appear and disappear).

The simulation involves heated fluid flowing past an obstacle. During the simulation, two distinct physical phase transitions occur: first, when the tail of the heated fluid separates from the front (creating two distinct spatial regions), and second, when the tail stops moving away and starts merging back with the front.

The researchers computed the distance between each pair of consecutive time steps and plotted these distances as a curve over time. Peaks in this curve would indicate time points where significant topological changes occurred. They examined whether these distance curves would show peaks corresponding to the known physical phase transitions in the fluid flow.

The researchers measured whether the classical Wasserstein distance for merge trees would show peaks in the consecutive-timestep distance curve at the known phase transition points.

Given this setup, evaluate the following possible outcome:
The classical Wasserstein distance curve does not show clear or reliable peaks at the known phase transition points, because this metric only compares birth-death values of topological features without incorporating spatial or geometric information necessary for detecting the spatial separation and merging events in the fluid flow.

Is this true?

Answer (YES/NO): YES